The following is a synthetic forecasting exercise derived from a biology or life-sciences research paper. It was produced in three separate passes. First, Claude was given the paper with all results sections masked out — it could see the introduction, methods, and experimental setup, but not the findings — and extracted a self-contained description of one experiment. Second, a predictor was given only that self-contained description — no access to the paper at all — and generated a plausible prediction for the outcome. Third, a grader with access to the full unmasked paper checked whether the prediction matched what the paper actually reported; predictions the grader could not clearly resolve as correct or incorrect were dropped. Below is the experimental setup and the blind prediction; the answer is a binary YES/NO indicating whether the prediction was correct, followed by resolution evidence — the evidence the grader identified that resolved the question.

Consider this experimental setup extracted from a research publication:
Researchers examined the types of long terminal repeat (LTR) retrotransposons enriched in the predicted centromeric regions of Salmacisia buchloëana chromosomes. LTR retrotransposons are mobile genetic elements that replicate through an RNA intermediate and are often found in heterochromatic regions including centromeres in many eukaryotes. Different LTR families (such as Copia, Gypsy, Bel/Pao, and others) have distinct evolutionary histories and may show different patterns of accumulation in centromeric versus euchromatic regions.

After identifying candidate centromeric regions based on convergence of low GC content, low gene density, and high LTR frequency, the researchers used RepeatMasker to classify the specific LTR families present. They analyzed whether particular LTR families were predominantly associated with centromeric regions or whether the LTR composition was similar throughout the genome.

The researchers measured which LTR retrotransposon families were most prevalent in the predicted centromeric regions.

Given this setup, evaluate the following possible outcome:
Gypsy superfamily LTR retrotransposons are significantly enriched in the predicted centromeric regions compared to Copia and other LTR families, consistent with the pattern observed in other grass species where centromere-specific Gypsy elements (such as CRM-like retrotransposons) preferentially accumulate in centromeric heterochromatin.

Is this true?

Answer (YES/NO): NO